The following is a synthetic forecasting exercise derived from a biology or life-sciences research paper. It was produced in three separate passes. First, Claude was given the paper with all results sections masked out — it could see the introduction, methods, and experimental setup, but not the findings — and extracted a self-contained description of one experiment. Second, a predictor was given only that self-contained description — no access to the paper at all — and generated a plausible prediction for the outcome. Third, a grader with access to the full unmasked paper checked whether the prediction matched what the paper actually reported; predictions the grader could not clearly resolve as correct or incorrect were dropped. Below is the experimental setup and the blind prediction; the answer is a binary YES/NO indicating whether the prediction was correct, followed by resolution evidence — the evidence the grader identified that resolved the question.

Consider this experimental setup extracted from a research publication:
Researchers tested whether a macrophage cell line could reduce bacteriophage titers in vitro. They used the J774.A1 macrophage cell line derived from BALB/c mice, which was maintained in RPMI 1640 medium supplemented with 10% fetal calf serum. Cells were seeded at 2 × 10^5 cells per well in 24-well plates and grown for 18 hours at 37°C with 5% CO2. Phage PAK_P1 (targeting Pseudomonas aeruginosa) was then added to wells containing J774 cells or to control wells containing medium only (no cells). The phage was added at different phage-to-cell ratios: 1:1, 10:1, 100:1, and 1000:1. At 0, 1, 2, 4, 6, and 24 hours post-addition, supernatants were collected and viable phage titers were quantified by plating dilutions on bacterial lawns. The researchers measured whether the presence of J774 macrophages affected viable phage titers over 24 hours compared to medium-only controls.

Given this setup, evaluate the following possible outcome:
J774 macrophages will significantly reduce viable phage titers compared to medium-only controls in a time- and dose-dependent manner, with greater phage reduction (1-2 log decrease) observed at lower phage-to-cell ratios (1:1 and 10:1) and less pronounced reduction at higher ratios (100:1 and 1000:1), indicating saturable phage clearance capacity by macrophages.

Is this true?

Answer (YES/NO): NO